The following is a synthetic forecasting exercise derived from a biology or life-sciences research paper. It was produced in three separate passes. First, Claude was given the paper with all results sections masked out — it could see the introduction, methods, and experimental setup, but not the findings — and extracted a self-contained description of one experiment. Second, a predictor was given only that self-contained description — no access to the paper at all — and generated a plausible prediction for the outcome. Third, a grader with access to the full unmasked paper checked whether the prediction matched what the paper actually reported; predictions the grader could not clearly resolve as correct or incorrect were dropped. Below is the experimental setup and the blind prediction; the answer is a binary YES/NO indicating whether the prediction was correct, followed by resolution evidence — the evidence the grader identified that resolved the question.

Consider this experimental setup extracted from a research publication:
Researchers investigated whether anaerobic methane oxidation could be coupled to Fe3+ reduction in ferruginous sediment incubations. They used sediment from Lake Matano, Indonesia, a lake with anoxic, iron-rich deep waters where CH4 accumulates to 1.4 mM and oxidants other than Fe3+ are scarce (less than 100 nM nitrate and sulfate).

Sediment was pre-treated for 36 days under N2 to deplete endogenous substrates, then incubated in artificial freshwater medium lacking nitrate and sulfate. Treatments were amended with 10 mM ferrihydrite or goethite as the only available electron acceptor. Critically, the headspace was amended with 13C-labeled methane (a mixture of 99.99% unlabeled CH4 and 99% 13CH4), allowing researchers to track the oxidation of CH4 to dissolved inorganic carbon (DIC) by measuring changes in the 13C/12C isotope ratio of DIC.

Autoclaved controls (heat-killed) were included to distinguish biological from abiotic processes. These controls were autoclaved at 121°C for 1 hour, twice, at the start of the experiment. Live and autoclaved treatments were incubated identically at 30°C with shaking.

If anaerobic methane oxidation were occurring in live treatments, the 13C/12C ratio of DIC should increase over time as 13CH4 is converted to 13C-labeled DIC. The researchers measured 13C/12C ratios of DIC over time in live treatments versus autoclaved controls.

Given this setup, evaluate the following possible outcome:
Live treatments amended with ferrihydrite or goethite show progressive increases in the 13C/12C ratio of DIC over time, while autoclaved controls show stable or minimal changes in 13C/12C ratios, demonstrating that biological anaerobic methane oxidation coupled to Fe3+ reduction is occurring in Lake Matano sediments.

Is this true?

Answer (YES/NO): NO